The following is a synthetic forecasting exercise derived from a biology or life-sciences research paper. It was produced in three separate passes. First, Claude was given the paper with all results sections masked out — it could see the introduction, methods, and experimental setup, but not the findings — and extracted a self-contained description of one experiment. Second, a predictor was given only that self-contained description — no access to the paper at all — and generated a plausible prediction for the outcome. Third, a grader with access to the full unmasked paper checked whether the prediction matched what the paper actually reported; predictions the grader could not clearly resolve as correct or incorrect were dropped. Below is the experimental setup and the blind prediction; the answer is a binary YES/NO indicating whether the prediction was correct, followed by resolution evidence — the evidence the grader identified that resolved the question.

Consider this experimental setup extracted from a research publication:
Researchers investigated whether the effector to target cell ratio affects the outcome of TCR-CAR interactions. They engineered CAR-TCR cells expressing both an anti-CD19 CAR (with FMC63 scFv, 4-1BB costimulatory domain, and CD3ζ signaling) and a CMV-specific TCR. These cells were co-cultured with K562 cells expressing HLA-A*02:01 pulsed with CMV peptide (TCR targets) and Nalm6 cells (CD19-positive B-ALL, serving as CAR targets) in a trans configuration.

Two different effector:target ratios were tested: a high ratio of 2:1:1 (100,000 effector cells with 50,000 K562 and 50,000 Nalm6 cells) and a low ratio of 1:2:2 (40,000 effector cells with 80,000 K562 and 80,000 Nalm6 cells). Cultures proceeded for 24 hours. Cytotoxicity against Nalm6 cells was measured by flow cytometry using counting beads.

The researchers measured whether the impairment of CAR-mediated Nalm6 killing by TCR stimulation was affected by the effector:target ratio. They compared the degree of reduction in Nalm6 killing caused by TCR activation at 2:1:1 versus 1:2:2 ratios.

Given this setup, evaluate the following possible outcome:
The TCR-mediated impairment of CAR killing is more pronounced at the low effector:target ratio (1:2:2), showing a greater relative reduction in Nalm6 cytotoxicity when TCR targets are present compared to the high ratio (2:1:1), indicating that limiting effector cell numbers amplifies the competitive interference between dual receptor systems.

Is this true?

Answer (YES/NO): NO